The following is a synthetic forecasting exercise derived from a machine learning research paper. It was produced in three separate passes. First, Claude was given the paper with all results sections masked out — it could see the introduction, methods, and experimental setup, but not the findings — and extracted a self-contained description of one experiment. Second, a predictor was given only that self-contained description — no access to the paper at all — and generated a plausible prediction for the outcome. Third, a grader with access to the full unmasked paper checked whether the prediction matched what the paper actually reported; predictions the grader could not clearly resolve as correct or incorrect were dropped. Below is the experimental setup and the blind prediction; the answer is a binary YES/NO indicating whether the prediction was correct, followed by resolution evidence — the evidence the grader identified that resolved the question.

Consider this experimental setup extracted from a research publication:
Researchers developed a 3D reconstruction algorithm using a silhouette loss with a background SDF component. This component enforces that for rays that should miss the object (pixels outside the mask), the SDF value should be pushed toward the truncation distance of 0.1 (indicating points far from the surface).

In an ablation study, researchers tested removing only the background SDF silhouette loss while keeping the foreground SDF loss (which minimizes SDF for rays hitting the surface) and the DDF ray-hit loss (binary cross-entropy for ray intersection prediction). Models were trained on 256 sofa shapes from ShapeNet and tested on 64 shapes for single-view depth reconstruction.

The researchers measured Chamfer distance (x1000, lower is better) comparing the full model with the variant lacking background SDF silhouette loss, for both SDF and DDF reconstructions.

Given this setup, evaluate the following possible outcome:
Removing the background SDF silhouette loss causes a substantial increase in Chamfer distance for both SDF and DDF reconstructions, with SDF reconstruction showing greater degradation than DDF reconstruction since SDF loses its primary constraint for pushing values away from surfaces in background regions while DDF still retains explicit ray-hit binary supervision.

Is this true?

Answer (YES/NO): YES